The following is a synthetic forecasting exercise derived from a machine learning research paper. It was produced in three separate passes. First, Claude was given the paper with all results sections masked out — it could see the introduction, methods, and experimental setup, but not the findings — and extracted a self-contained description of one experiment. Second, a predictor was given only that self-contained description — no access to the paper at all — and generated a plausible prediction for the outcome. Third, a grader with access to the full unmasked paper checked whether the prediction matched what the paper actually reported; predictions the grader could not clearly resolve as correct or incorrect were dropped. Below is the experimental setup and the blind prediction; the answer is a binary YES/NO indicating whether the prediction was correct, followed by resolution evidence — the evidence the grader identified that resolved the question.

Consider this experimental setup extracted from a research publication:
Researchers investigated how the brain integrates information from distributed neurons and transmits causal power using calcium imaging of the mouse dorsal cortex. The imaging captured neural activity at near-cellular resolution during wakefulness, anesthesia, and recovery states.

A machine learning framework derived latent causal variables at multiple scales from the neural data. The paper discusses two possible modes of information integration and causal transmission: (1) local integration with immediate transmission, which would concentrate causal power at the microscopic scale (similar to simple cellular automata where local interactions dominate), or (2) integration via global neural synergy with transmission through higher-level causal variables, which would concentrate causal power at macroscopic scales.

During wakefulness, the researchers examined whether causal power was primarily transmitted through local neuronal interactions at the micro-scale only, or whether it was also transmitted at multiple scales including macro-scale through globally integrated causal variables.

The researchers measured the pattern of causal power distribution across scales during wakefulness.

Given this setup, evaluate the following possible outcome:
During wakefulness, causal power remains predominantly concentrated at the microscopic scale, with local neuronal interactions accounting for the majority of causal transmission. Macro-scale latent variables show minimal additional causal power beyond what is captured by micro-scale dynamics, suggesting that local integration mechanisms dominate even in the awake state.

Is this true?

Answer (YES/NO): NO